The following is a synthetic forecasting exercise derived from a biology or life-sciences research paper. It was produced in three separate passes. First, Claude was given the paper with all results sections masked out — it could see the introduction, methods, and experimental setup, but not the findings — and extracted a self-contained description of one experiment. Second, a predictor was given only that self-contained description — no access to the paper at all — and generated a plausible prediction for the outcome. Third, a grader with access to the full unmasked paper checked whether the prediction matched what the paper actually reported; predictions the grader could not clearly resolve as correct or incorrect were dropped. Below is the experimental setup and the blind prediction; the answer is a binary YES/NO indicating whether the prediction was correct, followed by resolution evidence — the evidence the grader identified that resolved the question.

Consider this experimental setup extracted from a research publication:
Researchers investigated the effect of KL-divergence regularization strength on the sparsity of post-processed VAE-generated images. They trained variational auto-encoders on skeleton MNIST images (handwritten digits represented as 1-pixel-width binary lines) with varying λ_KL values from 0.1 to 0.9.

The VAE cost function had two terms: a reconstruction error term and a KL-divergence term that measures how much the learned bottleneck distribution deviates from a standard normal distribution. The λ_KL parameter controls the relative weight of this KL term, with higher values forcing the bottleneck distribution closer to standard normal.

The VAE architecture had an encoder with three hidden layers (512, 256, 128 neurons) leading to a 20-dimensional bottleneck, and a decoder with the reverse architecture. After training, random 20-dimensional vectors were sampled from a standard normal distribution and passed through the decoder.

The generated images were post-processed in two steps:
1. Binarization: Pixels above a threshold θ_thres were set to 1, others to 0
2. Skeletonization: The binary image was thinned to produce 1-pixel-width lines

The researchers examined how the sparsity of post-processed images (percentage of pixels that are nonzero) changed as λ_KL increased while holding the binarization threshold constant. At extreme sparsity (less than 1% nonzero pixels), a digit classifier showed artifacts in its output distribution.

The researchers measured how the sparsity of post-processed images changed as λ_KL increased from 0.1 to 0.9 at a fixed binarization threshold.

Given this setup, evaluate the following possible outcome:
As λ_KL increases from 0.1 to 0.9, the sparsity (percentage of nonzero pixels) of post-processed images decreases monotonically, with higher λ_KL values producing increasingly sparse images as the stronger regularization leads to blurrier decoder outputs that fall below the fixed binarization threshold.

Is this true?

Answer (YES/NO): YES